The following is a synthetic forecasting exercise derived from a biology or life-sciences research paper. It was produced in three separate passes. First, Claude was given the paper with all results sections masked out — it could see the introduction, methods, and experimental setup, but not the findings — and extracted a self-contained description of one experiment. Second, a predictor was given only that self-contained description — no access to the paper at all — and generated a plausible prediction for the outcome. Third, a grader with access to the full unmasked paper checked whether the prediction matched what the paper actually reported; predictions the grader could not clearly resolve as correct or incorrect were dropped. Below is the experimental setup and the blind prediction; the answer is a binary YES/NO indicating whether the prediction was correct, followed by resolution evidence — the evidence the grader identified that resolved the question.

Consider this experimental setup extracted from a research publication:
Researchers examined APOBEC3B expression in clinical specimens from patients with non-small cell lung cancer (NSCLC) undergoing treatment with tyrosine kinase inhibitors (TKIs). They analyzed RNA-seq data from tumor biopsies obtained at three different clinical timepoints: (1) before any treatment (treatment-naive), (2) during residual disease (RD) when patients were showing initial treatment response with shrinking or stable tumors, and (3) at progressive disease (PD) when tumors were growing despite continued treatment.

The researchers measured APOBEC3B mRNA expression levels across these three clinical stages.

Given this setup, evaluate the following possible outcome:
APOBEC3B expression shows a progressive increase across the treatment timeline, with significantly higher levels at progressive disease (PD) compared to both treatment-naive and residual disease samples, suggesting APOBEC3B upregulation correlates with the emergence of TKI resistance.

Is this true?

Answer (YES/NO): YES